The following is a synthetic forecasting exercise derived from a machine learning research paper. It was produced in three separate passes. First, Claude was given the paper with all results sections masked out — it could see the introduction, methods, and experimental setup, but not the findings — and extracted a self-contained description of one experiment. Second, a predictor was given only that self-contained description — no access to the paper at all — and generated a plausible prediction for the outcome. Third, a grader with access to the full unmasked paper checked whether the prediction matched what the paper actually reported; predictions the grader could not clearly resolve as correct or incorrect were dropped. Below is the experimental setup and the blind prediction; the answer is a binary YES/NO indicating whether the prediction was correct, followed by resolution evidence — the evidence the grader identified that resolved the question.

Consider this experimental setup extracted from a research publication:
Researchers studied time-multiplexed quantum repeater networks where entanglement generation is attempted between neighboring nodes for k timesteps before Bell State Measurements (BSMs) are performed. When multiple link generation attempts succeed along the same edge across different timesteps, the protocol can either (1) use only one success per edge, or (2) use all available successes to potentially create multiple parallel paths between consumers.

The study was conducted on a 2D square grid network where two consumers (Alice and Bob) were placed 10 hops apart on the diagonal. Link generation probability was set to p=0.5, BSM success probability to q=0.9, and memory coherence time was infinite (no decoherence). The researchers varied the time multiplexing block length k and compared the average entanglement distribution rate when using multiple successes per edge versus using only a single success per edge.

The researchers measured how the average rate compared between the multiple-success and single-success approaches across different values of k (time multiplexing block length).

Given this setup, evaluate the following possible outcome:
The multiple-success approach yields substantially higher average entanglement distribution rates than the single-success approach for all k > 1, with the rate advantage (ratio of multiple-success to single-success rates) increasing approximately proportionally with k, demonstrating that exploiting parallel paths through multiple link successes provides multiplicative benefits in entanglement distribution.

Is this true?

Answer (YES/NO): NO